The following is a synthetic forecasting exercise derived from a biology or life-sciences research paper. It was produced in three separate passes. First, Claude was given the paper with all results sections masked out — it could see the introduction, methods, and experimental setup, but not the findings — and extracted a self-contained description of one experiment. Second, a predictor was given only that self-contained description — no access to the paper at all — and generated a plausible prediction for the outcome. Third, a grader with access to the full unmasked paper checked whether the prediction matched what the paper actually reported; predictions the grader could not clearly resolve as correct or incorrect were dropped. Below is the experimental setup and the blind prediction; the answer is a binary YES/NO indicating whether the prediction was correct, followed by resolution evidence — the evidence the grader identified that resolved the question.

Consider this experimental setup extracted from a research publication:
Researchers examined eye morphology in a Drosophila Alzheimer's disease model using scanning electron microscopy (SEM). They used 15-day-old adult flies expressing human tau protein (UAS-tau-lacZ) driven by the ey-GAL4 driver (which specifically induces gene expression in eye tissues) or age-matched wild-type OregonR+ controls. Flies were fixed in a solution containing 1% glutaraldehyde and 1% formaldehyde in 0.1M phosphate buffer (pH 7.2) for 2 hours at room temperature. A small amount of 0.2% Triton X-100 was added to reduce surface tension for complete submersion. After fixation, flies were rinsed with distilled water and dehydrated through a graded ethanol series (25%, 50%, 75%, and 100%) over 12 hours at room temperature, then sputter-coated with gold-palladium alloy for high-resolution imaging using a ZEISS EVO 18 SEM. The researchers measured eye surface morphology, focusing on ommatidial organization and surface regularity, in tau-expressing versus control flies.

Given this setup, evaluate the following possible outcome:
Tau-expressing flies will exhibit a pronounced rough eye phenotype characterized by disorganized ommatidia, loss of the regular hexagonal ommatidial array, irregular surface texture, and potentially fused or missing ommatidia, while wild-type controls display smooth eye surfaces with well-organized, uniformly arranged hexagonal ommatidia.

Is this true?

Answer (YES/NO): YES